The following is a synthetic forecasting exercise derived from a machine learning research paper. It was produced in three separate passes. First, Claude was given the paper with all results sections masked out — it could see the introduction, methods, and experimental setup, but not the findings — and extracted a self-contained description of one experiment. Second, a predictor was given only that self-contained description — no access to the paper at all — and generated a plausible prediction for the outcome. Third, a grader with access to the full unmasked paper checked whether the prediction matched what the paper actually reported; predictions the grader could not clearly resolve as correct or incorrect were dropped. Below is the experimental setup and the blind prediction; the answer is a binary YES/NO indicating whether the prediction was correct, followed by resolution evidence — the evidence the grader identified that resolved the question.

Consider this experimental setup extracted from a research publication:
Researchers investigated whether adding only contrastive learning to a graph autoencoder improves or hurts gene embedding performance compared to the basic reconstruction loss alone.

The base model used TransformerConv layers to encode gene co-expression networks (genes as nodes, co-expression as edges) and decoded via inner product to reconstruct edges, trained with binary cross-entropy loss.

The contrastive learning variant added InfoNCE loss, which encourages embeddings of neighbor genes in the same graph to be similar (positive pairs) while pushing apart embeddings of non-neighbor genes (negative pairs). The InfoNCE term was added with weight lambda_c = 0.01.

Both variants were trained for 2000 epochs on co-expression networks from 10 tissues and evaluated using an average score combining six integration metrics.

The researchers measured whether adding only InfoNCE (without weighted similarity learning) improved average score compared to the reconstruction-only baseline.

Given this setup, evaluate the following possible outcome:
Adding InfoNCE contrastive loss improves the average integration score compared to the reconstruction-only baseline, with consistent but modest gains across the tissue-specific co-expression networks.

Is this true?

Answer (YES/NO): NO